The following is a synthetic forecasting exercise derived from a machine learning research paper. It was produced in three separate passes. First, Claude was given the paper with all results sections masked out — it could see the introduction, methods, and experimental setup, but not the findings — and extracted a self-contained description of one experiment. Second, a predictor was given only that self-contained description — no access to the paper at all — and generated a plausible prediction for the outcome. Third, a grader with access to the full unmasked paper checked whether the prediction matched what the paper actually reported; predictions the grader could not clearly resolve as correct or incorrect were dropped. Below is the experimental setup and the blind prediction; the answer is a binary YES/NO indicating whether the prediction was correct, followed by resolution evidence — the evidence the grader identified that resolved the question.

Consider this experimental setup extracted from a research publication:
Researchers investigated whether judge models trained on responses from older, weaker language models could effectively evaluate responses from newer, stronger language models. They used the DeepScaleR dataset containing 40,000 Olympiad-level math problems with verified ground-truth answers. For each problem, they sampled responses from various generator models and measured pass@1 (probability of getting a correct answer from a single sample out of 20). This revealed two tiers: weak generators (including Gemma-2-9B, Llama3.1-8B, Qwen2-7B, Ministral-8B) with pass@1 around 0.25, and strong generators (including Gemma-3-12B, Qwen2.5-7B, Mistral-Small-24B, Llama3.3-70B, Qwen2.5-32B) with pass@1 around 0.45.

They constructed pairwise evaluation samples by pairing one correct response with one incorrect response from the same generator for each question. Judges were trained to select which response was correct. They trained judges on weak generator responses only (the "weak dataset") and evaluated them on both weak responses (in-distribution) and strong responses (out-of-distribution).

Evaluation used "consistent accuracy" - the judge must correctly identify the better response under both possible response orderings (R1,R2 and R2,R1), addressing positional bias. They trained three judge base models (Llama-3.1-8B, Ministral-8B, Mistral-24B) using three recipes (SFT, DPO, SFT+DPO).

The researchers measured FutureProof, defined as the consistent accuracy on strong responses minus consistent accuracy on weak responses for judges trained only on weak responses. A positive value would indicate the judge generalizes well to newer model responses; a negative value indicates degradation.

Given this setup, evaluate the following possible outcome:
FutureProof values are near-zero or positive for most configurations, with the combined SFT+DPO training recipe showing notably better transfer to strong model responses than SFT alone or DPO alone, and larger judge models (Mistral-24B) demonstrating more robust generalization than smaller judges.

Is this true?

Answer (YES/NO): NO